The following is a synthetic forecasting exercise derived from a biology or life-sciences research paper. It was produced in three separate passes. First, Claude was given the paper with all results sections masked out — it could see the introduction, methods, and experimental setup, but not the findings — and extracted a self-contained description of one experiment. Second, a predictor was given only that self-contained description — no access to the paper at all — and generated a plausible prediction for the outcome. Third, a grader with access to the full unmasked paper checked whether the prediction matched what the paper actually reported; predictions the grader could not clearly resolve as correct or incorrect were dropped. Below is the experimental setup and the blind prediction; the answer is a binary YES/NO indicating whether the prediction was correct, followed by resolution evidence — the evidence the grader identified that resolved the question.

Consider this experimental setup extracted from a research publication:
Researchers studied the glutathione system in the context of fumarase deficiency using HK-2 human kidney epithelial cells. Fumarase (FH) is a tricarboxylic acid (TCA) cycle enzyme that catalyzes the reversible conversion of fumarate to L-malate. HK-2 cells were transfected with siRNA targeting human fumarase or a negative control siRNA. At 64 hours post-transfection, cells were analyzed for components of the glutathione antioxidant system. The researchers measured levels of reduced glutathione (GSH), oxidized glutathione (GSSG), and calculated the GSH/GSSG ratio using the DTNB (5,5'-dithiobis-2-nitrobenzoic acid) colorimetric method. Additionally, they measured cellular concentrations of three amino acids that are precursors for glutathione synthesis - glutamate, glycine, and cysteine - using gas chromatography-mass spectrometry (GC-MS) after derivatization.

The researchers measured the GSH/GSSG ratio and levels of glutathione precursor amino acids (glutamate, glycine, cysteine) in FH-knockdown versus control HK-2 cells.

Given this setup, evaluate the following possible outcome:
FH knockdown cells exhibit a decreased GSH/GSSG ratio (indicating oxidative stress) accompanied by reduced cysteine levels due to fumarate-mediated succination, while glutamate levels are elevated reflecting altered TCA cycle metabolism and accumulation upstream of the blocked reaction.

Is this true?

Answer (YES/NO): NO